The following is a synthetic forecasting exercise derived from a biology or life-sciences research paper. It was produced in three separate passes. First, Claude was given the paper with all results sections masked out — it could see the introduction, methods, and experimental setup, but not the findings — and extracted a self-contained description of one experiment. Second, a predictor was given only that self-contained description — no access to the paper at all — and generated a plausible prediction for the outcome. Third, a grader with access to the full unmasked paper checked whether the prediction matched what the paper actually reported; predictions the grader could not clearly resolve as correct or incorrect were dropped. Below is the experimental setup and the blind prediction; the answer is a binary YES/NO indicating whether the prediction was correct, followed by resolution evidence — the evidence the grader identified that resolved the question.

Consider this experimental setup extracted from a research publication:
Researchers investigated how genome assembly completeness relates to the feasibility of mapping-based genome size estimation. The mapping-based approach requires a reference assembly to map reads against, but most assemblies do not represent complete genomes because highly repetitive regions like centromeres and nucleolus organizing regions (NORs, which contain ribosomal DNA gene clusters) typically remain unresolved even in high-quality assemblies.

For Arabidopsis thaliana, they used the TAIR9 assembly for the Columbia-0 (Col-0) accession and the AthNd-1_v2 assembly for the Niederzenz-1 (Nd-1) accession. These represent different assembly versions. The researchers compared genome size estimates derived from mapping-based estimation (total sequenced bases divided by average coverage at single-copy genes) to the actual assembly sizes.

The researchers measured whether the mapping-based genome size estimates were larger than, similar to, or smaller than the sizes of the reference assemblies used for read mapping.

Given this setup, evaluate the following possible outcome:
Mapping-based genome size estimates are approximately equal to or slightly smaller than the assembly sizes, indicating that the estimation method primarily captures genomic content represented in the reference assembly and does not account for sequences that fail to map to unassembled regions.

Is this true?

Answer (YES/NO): NO